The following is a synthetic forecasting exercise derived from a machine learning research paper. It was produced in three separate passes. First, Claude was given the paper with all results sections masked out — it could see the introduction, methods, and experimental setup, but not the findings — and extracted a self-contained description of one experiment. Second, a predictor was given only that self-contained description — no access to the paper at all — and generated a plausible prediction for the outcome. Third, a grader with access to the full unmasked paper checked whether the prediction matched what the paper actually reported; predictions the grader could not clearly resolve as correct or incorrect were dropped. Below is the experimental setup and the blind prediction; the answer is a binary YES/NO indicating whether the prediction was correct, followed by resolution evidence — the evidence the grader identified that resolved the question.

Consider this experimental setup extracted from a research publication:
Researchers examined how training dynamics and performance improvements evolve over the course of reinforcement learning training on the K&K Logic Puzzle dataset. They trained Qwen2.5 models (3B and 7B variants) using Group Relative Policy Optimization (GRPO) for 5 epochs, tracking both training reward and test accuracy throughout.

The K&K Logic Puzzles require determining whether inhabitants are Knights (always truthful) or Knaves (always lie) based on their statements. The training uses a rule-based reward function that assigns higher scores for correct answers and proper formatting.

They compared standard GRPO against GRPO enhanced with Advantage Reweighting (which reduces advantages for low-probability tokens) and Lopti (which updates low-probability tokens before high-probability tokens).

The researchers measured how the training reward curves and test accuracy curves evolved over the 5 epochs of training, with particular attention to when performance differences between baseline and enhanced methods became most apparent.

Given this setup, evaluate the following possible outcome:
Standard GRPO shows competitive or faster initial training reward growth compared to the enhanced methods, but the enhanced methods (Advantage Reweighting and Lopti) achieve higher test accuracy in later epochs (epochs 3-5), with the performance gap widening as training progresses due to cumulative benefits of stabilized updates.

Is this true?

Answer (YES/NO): YES